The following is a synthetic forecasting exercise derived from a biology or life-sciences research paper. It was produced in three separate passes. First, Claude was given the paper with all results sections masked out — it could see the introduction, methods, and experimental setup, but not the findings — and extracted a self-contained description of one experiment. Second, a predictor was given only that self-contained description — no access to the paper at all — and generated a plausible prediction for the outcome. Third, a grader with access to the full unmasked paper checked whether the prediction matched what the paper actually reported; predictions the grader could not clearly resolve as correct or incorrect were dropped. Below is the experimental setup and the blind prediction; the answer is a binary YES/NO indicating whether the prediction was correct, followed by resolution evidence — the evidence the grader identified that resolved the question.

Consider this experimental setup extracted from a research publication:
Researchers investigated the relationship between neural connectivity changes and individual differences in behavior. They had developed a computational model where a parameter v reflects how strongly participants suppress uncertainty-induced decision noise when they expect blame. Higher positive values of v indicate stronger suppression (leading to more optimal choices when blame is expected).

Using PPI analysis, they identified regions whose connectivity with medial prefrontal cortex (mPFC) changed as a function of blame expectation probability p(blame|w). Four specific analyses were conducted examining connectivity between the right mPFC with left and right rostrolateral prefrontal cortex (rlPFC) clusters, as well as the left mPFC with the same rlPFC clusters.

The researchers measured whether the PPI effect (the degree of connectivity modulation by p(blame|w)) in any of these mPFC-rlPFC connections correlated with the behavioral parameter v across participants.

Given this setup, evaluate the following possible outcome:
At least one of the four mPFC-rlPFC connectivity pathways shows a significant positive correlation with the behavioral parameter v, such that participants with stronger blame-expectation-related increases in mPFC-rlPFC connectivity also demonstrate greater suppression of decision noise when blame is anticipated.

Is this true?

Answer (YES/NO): NO